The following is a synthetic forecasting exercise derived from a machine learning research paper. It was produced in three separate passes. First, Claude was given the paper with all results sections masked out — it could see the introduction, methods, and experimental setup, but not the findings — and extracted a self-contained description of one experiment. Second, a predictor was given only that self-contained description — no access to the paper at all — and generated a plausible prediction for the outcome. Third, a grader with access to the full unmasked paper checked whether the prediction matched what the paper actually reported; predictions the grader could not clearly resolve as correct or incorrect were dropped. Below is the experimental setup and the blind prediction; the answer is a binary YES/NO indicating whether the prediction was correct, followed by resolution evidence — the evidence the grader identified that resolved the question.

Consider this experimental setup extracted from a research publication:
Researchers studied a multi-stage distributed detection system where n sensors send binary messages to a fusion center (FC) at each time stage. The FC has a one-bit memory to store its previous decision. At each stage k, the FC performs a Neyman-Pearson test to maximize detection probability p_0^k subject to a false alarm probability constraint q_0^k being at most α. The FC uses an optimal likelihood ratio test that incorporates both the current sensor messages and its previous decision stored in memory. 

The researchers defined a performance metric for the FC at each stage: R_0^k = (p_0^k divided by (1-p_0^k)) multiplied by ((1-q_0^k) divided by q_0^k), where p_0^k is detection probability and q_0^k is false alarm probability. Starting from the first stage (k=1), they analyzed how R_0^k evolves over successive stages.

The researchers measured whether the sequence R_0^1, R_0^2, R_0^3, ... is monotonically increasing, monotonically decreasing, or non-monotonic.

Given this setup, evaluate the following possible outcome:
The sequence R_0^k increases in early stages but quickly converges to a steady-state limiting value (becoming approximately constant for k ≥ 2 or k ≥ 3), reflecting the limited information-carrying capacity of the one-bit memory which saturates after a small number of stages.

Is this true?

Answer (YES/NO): NO